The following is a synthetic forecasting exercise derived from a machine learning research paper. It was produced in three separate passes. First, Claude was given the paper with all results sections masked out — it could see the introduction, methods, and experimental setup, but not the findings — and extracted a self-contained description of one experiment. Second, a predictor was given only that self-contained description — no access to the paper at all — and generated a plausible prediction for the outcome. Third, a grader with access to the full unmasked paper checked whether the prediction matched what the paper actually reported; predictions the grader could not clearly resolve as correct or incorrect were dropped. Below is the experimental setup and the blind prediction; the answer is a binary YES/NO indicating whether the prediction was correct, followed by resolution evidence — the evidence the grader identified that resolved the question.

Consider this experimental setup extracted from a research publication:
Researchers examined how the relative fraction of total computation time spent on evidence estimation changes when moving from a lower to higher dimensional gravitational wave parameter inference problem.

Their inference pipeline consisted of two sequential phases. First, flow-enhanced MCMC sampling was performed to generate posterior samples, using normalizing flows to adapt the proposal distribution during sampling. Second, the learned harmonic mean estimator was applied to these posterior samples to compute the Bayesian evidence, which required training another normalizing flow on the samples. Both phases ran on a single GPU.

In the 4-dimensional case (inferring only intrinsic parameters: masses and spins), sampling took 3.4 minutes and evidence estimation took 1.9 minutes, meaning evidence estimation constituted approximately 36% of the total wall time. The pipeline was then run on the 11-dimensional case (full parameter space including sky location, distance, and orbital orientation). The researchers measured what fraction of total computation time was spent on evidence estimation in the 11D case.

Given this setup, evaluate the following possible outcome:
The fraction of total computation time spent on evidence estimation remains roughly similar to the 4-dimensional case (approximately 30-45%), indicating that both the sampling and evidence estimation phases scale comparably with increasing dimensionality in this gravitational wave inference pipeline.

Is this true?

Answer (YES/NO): NO